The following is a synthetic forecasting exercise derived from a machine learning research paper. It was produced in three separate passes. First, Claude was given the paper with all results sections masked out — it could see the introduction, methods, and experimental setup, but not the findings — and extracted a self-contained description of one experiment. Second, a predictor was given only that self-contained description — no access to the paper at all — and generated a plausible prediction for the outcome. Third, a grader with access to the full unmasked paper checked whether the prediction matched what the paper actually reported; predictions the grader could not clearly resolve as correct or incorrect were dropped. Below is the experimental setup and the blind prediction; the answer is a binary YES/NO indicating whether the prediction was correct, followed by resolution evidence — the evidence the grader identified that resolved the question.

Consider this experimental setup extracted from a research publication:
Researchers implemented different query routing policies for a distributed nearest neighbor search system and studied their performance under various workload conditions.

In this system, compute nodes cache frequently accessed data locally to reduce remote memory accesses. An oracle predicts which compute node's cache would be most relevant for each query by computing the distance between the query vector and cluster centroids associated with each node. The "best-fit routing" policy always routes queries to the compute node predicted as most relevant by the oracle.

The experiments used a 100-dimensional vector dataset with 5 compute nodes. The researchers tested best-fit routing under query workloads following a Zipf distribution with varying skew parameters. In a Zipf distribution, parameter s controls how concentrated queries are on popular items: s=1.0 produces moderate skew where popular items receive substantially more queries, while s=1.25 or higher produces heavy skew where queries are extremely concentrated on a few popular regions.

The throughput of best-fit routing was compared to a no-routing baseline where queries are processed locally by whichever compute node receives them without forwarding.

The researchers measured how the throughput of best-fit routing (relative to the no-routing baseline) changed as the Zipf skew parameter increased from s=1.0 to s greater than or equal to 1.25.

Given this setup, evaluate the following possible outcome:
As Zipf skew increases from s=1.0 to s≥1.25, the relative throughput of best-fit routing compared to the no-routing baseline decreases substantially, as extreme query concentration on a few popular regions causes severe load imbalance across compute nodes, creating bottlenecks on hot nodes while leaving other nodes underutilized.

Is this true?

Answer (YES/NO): YES